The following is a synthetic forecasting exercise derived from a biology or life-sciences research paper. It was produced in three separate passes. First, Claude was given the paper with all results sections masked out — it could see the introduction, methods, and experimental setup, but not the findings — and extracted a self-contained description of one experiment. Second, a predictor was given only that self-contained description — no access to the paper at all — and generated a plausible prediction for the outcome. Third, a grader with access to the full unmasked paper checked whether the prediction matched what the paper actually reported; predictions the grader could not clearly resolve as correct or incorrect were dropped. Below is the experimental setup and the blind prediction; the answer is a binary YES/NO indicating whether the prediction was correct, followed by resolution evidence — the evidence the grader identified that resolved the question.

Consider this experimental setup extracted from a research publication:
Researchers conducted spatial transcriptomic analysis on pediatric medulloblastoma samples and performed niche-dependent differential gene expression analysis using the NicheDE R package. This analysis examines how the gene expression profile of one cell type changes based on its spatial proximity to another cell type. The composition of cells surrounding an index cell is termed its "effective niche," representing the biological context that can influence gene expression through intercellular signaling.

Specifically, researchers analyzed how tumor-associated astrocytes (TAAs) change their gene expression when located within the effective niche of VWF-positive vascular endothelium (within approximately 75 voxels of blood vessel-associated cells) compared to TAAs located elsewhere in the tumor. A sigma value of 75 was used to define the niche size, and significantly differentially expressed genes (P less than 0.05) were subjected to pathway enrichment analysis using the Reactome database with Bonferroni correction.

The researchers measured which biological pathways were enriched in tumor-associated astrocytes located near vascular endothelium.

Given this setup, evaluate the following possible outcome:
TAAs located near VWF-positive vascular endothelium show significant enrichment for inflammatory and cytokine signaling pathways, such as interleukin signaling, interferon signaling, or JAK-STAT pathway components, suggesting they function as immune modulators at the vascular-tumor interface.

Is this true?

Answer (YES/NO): YES